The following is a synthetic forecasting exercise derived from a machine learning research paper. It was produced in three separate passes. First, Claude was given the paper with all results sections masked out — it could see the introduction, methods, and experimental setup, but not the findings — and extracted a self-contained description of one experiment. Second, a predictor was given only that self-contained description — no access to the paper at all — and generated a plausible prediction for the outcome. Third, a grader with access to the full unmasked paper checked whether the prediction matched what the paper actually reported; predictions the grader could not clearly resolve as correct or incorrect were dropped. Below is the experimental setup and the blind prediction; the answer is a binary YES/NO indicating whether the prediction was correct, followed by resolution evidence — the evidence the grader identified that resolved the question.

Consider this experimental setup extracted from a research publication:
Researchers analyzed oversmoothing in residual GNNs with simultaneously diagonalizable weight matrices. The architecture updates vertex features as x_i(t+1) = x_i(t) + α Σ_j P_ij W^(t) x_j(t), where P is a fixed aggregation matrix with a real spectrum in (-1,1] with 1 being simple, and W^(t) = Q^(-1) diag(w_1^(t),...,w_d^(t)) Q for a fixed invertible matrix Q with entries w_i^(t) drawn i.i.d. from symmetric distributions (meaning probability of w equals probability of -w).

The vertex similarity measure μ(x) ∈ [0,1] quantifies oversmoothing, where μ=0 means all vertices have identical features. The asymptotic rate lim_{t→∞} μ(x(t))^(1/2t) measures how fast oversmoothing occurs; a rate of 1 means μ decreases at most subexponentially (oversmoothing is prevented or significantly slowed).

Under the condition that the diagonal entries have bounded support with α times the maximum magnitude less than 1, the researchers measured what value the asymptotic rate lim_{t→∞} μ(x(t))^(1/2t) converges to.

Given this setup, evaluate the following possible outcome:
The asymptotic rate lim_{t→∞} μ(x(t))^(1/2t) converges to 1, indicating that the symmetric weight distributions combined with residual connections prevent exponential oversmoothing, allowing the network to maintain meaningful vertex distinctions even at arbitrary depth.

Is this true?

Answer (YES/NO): YES